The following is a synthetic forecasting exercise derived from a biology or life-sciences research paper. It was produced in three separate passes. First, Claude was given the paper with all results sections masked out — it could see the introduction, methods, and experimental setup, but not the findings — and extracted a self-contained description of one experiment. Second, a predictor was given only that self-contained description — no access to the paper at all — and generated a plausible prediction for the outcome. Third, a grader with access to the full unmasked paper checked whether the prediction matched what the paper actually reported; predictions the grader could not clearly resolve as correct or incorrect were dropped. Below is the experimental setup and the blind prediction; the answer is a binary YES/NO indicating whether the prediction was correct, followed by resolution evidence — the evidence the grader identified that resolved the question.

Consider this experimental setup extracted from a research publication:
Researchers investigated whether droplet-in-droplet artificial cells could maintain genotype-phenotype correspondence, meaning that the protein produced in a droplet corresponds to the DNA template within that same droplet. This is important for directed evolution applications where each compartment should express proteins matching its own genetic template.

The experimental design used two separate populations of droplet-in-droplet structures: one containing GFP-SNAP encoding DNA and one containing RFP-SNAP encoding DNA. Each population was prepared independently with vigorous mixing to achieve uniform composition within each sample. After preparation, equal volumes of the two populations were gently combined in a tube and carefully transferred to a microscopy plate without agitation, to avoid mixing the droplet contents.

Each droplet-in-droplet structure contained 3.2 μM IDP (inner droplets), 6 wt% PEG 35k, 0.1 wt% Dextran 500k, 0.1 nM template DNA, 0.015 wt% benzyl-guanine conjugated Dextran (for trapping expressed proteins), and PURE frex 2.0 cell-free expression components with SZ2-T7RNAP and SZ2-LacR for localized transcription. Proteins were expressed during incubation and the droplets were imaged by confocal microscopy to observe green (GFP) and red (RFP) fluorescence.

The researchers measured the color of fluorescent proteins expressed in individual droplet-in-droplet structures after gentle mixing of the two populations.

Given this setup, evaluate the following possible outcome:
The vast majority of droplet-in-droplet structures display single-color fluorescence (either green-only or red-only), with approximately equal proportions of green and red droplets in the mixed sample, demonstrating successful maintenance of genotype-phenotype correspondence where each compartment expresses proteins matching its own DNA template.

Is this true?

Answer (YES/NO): YES